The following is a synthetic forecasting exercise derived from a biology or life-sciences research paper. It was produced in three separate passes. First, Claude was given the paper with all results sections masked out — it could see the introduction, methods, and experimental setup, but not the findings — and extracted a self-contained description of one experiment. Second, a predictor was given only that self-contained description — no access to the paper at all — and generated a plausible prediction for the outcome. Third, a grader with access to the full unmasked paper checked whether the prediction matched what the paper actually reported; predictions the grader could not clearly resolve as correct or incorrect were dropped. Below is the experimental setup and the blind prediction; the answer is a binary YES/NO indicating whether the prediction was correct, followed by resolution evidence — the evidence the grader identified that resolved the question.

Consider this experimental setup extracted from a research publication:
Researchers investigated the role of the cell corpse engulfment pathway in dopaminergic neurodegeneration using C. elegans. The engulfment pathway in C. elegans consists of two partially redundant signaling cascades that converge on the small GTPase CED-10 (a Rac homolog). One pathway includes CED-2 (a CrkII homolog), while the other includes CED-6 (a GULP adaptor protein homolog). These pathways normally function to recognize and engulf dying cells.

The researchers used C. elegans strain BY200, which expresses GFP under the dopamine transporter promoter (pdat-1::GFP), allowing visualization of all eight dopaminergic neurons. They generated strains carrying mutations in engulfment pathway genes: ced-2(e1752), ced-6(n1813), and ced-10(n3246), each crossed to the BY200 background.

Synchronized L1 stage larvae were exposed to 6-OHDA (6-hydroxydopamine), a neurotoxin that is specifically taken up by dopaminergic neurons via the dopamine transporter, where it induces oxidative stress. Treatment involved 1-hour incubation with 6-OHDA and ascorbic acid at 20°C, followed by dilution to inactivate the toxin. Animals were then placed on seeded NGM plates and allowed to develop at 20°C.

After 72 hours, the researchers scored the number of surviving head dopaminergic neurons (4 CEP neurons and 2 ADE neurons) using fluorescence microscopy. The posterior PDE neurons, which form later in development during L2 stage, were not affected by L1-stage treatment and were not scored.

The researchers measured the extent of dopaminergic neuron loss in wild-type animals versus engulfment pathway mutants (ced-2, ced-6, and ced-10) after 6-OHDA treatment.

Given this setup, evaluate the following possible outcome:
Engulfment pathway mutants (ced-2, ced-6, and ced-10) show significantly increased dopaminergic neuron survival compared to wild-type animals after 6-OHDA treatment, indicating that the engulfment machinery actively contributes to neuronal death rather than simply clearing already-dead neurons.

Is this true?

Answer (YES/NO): YES